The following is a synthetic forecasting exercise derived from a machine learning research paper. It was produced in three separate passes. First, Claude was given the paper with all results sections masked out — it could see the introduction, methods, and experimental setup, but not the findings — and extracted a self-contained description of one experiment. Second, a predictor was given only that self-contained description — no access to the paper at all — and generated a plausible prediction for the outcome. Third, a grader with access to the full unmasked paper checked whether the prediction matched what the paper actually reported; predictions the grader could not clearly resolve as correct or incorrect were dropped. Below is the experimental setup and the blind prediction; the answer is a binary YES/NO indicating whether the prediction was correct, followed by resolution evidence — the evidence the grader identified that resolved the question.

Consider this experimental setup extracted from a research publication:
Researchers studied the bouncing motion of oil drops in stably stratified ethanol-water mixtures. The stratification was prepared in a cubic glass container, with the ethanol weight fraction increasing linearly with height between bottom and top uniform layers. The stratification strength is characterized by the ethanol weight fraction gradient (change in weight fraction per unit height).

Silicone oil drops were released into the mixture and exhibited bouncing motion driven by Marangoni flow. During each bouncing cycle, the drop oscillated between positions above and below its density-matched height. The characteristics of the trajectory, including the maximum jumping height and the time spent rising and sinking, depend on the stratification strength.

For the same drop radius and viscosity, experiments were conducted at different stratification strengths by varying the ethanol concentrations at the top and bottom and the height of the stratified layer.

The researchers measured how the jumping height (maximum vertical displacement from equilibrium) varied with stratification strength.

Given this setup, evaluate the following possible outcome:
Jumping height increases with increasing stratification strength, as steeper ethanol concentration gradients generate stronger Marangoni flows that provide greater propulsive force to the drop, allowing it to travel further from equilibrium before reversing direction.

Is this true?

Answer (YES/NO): NO